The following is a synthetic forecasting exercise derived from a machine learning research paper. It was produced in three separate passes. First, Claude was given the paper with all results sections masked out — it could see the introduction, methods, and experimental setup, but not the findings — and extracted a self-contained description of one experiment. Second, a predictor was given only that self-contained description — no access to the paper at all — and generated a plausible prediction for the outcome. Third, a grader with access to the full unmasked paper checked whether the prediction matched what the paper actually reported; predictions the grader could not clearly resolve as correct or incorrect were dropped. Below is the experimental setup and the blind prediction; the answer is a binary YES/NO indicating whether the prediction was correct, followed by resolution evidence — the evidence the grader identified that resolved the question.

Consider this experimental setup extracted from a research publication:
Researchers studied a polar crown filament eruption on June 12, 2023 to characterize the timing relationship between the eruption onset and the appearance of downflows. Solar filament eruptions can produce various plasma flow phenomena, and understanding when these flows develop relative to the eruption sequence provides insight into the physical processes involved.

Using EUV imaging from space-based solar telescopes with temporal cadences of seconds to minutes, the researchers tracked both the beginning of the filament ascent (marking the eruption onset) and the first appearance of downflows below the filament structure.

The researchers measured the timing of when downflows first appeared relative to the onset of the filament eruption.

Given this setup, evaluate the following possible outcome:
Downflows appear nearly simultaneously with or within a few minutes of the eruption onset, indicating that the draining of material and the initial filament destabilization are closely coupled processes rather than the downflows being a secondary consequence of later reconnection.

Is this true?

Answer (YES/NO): NO